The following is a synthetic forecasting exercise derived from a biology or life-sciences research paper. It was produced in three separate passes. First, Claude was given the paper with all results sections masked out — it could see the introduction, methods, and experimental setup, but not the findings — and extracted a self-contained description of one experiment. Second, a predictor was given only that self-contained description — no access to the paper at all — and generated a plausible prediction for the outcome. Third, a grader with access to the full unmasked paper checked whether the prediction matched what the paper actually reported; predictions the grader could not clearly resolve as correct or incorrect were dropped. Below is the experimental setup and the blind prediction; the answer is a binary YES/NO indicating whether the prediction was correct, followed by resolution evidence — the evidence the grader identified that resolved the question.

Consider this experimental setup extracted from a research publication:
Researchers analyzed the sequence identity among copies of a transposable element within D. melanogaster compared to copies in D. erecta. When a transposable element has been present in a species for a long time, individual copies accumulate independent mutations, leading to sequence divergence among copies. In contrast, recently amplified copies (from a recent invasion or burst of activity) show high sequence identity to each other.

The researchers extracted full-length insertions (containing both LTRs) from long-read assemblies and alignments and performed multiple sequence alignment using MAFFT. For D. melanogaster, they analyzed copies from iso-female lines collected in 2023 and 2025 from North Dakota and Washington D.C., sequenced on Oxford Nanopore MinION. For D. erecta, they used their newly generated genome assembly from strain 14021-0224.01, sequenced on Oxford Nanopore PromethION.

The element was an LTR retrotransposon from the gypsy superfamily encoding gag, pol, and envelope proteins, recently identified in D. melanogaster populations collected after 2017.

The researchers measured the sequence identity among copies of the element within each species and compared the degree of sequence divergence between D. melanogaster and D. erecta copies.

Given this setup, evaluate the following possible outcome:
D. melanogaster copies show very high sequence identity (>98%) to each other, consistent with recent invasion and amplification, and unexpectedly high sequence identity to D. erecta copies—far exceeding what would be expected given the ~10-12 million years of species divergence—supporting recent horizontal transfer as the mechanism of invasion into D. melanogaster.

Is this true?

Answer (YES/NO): YES